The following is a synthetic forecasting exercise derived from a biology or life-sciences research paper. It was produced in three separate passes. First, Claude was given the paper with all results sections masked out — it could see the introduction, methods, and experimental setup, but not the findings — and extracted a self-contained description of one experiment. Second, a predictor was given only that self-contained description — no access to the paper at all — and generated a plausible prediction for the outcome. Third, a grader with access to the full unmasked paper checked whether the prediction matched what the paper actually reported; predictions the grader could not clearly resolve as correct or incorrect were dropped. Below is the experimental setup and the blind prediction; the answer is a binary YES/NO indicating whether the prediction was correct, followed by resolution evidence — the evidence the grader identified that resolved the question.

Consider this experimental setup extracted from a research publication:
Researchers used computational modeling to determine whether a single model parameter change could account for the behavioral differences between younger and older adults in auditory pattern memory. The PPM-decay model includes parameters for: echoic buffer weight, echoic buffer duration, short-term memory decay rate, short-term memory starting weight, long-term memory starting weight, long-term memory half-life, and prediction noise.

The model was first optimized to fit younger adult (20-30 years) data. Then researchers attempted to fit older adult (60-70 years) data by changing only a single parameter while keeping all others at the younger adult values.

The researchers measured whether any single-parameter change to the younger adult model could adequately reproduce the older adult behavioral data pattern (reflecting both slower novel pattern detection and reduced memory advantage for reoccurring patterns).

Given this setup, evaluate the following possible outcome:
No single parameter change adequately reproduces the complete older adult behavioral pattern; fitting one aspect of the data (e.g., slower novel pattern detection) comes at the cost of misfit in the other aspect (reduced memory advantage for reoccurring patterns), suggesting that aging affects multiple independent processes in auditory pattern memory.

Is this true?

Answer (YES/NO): YES